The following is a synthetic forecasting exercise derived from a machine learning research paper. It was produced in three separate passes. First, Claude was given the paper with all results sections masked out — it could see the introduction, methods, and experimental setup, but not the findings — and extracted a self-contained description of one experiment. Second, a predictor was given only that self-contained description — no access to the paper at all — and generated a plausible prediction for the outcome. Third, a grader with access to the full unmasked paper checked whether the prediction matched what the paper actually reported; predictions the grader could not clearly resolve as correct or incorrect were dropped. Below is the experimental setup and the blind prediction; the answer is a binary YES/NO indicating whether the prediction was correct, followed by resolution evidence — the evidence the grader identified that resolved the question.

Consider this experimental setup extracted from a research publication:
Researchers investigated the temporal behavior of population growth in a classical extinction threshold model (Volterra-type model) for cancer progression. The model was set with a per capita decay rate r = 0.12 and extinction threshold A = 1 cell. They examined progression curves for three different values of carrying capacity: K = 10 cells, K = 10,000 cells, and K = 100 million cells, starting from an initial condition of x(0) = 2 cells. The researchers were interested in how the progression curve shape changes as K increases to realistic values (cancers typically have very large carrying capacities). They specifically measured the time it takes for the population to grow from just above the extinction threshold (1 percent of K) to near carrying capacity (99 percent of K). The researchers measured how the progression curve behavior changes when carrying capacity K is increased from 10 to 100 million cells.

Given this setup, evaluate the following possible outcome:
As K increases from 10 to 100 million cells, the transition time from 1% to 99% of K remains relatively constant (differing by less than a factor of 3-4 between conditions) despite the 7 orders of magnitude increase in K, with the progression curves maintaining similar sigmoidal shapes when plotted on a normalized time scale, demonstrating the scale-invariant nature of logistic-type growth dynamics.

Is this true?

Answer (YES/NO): NO